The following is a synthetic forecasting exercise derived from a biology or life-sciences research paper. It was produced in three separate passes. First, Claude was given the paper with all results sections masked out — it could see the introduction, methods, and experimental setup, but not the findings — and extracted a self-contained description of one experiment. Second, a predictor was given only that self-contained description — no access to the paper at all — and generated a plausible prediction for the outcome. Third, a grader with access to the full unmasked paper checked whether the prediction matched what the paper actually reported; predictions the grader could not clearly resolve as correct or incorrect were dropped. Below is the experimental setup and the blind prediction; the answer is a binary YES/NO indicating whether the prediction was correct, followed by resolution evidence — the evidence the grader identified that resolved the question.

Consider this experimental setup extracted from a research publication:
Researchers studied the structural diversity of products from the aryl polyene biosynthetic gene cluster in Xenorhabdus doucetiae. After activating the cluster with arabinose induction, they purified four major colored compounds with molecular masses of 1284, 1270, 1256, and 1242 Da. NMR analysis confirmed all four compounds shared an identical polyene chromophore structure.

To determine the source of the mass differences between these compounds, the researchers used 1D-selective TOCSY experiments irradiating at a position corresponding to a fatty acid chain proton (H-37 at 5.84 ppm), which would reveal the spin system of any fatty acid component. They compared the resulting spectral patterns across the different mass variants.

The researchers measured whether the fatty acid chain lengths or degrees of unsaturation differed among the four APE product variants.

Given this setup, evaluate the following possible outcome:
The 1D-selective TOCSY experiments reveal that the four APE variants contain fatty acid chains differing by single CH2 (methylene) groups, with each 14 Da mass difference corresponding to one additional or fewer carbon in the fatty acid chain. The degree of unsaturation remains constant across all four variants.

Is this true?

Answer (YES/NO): NO